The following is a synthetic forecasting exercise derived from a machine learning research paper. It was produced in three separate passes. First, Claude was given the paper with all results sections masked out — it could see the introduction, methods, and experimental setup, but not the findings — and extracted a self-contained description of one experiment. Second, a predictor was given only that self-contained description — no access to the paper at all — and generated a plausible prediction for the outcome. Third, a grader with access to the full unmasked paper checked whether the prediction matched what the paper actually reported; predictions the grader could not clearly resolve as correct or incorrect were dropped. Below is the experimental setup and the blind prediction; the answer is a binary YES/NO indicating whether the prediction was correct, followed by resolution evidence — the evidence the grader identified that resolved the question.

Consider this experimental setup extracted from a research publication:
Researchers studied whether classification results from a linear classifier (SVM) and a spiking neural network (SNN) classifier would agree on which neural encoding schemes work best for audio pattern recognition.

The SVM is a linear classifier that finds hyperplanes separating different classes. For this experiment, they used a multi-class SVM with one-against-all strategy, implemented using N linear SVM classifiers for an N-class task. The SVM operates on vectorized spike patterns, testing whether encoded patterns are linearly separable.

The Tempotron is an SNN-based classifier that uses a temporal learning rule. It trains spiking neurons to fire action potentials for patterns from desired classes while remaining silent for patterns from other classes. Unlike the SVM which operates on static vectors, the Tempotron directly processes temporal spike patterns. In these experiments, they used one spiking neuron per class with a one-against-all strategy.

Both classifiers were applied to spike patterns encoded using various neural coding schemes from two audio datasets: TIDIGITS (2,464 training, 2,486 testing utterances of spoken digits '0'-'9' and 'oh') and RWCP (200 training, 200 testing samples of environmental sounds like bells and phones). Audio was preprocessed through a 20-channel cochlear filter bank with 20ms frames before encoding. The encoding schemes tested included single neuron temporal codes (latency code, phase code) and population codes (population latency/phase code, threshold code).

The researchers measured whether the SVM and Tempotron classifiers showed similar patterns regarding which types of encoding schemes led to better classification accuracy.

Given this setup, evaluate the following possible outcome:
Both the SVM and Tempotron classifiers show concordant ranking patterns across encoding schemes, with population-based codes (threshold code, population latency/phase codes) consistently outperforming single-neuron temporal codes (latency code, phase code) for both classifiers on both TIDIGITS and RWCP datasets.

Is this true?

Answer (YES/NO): YES